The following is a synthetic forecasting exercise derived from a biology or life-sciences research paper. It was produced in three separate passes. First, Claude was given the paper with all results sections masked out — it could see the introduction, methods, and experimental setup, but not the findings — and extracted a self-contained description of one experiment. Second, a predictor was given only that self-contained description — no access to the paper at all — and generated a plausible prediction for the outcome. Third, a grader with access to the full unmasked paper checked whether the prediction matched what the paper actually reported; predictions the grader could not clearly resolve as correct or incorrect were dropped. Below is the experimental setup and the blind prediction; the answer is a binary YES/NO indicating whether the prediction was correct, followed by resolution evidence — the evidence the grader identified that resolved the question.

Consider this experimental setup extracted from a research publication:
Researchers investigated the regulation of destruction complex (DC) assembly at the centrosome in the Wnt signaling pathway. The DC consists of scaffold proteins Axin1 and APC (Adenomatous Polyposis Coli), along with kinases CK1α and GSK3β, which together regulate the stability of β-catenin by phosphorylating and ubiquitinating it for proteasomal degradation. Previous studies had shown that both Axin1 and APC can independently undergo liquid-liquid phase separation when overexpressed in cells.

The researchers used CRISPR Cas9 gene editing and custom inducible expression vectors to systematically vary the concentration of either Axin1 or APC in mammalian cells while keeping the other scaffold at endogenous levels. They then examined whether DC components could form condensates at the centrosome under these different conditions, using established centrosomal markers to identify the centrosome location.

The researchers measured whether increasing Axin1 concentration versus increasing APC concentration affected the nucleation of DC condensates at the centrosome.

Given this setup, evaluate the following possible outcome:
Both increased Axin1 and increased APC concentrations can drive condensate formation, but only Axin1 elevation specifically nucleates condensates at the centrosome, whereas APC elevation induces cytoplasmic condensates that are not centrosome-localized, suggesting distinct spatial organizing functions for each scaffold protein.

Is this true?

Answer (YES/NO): NO